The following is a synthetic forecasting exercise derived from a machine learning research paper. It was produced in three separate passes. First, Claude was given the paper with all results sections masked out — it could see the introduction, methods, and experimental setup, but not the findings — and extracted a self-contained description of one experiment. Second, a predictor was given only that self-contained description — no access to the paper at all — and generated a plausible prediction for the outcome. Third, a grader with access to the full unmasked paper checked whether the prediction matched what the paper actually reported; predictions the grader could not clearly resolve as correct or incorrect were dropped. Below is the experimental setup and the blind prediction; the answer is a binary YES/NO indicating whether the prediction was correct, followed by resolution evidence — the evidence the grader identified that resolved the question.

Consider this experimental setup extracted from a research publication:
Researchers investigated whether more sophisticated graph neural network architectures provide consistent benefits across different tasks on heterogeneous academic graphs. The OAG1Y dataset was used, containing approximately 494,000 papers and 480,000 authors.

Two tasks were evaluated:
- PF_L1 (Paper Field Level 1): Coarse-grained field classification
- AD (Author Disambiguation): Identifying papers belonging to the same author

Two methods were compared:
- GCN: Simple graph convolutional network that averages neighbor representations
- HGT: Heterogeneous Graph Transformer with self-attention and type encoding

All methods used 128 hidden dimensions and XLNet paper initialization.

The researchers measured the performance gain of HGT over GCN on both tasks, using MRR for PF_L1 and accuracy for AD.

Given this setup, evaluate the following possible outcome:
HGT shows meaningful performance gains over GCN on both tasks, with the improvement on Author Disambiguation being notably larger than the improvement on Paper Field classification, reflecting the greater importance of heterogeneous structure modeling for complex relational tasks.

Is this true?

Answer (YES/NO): YES